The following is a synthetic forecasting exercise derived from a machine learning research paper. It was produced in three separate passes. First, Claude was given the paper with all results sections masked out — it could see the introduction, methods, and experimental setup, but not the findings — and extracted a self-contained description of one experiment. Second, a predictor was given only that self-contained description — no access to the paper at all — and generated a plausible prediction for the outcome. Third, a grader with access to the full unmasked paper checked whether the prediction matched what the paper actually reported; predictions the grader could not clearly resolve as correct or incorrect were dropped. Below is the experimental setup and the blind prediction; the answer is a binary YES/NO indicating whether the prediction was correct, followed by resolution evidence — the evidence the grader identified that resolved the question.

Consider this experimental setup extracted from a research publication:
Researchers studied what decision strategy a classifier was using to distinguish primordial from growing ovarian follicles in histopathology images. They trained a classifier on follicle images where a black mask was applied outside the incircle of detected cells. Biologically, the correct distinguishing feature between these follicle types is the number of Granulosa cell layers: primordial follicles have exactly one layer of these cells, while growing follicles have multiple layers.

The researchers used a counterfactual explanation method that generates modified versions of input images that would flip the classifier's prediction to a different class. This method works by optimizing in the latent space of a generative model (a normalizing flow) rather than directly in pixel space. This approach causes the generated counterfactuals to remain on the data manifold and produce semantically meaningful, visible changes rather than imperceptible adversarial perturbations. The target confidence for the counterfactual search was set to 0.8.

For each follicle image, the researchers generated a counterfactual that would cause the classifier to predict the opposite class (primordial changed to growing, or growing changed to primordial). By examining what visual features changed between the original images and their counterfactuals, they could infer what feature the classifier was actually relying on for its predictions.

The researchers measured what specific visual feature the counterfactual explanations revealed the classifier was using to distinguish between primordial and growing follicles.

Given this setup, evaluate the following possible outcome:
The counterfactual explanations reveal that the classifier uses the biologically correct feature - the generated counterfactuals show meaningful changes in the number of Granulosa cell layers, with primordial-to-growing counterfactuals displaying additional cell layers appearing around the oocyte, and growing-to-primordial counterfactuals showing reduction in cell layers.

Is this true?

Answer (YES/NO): NO